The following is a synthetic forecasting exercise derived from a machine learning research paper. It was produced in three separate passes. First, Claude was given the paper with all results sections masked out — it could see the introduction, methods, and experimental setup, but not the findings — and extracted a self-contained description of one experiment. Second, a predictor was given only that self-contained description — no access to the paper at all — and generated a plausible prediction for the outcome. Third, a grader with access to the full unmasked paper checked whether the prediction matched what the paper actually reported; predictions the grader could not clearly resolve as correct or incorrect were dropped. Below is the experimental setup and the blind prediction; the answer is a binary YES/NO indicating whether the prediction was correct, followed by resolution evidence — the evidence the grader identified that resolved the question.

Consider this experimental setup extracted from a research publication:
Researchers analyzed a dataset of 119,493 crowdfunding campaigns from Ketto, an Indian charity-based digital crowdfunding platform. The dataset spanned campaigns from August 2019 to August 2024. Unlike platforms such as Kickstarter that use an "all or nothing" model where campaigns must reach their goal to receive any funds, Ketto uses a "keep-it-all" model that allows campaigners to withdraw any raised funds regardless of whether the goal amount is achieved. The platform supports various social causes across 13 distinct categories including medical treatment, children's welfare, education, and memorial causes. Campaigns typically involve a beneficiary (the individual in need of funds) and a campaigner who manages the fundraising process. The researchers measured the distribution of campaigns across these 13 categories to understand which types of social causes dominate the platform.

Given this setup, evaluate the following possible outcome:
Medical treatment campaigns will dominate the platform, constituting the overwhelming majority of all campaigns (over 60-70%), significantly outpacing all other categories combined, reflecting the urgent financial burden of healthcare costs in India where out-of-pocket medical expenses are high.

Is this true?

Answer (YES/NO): NO